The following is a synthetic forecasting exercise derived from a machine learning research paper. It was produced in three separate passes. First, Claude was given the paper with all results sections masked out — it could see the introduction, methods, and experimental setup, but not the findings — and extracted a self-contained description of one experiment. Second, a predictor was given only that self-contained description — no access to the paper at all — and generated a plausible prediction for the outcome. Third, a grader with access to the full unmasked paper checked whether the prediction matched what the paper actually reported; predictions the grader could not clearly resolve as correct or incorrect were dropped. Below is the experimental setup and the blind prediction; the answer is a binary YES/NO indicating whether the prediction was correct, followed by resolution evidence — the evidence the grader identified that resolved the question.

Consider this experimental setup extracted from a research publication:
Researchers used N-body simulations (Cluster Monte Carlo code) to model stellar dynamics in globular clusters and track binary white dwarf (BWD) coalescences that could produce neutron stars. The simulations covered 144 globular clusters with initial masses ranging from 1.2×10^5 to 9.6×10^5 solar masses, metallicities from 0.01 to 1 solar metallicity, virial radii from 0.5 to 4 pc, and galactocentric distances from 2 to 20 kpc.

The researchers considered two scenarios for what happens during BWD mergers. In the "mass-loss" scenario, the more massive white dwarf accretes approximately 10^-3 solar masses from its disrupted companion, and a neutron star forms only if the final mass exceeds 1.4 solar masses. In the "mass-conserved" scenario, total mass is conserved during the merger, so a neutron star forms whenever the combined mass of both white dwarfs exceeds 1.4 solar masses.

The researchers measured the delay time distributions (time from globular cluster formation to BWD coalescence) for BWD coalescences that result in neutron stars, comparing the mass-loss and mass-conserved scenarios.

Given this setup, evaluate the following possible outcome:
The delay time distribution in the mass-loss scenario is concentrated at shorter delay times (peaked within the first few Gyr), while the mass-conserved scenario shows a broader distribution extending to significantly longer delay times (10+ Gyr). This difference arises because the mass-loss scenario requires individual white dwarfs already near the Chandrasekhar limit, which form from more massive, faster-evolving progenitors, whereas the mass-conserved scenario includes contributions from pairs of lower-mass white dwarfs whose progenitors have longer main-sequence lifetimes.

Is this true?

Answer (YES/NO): NO